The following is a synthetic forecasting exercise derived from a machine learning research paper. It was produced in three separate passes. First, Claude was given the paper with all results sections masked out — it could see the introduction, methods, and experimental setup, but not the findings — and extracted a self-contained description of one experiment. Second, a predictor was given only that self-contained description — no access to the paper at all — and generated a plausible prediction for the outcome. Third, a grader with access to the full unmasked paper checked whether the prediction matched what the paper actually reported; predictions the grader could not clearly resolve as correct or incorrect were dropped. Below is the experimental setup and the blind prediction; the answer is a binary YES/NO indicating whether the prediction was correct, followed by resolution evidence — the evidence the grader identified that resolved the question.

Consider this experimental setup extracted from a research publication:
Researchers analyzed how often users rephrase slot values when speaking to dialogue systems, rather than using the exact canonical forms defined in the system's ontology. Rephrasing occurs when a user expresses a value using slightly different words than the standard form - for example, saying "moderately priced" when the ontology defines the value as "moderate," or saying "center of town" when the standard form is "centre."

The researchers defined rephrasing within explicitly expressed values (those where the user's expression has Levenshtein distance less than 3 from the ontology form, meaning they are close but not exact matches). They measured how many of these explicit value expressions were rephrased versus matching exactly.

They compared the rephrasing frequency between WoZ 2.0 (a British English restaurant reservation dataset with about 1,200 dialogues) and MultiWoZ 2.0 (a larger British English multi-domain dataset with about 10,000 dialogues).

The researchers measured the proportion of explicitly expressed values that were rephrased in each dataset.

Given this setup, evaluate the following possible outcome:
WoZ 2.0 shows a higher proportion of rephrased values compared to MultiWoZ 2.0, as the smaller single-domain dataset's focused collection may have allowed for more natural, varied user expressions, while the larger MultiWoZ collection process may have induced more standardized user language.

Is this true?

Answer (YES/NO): NO